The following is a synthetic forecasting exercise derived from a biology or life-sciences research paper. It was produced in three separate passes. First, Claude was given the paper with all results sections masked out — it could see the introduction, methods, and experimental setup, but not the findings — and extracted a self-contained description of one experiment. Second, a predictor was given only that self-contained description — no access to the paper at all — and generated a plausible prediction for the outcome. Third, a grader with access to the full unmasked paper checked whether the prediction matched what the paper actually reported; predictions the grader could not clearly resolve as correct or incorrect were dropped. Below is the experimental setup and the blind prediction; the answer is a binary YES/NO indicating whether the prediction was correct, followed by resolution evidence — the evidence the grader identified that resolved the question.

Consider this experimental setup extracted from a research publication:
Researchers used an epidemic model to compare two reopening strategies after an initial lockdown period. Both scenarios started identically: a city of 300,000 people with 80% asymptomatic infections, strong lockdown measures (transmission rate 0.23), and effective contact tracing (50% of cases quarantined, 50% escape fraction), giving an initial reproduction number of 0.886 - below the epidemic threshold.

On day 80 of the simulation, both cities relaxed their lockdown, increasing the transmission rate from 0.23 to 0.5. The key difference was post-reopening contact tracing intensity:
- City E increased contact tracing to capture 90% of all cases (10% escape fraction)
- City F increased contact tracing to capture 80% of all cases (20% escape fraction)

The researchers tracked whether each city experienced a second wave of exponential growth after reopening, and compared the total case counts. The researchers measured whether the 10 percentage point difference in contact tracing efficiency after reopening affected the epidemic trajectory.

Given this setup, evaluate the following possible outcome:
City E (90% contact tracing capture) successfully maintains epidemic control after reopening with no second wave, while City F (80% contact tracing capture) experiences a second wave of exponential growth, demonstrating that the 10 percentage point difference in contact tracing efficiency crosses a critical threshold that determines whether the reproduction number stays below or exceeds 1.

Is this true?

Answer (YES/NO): YES